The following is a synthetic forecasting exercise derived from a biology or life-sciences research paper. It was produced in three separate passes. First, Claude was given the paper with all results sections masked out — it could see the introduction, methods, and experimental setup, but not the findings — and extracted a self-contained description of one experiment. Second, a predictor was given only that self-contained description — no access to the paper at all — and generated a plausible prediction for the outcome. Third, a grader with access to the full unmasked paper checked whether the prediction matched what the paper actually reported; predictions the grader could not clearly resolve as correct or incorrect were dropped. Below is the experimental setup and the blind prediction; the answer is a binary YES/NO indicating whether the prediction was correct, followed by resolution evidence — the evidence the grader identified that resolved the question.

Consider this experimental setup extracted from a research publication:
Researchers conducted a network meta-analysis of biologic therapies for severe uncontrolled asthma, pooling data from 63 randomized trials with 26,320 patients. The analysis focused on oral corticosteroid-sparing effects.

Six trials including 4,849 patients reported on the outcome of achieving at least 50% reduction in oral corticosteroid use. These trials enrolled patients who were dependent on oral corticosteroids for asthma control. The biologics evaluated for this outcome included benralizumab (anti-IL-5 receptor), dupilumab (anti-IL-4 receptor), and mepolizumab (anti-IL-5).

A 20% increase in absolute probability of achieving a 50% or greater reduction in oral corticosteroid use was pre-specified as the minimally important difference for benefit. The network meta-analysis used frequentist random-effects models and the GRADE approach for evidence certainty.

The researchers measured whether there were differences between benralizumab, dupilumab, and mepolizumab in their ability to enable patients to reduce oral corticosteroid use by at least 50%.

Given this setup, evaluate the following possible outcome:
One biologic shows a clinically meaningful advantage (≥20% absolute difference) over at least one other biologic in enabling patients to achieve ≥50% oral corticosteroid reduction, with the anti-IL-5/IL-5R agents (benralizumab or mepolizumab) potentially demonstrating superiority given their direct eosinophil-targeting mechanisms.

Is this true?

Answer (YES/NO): NO